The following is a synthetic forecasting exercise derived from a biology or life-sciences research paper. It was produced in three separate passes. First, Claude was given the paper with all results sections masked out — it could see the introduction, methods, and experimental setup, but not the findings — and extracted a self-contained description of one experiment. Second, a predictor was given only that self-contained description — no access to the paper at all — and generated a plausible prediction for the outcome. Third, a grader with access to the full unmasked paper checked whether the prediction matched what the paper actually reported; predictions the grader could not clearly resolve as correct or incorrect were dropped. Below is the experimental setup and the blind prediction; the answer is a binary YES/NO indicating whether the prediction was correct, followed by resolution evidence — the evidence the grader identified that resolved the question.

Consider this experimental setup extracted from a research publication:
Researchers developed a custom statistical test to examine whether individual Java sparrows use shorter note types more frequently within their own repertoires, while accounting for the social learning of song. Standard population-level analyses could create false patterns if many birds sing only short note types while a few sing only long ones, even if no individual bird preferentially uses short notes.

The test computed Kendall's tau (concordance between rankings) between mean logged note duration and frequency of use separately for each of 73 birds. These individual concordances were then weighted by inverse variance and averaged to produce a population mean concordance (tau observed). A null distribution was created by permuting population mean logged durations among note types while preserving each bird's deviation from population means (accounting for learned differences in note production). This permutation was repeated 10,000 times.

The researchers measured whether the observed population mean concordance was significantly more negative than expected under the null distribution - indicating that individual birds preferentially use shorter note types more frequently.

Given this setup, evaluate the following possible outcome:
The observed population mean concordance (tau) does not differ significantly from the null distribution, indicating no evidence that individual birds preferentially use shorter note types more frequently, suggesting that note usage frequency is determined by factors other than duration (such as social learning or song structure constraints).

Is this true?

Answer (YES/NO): YES